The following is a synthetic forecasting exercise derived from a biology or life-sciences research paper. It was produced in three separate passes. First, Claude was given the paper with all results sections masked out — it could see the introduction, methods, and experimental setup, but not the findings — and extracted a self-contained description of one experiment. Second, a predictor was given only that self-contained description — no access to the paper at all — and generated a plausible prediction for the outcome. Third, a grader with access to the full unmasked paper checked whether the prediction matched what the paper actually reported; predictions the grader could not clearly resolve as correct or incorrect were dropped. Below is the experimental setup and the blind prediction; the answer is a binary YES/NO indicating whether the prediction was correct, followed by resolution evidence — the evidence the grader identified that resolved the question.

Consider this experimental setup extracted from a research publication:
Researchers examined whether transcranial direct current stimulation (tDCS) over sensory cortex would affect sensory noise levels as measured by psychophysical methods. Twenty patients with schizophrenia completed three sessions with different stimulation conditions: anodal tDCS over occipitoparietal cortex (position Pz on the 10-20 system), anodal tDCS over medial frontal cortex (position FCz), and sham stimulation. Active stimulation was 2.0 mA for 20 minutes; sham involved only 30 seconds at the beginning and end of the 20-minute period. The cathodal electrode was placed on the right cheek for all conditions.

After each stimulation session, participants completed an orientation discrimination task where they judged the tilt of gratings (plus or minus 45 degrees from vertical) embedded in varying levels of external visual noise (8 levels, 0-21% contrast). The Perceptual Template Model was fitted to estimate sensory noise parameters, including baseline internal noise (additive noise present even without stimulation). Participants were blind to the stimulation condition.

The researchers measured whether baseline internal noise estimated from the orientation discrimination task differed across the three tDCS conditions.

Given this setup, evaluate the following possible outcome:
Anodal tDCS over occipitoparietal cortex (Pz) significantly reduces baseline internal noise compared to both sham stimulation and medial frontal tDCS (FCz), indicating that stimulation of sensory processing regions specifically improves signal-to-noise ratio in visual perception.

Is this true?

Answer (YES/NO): NO